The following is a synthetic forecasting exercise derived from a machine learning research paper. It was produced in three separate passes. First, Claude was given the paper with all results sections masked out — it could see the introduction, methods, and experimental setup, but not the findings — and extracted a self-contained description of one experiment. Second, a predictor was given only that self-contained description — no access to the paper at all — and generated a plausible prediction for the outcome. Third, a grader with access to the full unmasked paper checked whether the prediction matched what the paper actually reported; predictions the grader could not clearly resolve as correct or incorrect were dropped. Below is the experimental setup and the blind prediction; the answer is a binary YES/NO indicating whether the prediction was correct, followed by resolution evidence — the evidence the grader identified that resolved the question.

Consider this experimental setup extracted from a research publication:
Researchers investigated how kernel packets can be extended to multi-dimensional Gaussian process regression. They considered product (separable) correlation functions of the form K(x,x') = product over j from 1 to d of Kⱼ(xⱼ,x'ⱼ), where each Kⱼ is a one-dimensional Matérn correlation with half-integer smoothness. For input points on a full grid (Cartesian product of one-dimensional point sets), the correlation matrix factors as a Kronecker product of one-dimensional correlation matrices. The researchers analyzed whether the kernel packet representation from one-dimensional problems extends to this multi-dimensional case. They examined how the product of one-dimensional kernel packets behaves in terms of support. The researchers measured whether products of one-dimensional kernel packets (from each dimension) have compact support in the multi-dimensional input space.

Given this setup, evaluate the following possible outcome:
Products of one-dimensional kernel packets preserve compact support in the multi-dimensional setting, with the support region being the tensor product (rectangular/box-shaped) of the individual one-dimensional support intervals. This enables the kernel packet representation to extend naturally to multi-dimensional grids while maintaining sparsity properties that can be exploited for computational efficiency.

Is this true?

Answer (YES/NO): YES